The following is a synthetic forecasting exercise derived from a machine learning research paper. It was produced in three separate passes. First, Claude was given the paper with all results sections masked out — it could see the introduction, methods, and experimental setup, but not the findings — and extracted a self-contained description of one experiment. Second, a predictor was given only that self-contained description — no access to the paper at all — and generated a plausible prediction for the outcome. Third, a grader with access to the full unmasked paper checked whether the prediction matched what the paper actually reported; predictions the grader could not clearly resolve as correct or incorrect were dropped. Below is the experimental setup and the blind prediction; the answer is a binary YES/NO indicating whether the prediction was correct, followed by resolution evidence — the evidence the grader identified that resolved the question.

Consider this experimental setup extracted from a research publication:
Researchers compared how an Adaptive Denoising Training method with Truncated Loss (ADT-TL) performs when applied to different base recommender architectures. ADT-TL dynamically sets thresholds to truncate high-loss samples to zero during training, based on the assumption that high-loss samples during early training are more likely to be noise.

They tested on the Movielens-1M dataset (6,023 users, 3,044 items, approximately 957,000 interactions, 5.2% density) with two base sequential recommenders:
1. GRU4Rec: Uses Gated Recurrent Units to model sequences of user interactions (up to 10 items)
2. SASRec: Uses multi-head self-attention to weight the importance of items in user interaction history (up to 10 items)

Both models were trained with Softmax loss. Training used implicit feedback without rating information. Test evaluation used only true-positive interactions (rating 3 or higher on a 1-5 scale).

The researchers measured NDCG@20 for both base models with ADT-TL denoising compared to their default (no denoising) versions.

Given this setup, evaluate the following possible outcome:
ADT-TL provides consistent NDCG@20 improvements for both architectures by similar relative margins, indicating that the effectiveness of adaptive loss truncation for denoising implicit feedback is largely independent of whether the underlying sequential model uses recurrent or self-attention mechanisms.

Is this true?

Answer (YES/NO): NO